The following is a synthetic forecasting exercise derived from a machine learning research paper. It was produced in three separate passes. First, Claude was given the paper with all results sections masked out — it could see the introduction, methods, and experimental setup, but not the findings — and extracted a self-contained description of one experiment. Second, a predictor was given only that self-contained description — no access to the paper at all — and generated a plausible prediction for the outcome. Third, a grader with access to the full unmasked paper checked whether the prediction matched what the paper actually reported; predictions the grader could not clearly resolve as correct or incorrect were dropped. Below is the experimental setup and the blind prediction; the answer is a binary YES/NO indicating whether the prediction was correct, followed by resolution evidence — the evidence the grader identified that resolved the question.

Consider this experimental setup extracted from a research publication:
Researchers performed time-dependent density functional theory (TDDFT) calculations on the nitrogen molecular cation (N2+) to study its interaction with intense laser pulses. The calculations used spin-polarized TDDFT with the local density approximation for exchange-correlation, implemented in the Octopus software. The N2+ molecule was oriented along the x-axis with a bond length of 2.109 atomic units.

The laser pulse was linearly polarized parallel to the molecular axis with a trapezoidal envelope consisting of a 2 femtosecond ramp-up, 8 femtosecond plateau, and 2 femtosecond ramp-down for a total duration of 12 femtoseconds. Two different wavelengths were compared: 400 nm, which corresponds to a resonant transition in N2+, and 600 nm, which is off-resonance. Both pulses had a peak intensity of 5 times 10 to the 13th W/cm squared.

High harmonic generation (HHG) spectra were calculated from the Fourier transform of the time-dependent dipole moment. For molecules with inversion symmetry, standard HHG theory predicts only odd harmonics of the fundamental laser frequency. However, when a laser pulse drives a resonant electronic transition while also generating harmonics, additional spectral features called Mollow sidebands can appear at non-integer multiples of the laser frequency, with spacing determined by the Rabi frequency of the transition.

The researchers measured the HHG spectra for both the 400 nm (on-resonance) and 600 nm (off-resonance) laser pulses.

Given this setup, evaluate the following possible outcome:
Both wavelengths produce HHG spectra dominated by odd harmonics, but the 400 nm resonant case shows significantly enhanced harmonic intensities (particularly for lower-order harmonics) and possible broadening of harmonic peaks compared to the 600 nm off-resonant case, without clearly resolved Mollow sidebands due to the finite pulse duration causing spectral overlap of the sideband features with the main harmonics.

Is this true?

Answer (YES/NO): NO